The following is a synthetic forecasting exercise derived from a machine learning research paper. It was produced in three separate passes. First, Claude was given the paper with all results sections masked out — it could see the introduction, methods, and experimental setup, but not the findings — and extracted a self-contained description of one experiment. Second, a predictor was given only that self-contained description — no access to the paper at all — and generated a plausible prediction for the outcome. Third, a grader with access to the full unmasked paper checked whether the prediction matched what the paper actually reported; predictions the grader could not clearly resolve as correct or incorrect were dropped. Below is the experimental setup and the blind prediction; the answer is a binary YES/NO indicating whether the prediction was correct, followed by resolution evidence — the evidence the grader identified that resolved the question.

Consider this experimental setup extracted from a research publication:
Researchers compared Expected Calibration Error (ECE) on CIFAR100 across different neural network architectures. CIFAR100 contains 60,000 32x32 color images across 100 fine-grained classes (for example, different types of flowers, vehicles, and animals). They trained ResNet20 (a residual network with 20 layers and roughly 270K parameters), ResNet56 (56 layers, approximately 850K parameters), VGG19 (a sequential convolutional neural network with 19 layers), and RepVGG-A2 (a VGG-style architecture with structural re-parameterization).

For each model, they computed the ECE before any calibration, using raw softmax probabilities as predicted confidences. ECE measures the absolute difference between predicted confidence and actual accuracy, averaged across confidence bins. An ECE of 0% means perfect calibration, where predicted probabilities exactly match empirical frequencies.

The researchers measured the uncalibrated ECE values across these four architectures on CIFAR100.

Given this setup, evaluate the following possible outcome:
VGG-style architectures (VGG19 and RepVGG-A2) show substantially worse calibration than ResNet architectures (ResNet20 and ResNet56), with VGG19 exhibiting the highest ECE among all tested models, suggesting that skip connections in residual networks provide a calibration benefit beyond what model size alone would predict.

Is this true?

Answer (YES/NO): NO